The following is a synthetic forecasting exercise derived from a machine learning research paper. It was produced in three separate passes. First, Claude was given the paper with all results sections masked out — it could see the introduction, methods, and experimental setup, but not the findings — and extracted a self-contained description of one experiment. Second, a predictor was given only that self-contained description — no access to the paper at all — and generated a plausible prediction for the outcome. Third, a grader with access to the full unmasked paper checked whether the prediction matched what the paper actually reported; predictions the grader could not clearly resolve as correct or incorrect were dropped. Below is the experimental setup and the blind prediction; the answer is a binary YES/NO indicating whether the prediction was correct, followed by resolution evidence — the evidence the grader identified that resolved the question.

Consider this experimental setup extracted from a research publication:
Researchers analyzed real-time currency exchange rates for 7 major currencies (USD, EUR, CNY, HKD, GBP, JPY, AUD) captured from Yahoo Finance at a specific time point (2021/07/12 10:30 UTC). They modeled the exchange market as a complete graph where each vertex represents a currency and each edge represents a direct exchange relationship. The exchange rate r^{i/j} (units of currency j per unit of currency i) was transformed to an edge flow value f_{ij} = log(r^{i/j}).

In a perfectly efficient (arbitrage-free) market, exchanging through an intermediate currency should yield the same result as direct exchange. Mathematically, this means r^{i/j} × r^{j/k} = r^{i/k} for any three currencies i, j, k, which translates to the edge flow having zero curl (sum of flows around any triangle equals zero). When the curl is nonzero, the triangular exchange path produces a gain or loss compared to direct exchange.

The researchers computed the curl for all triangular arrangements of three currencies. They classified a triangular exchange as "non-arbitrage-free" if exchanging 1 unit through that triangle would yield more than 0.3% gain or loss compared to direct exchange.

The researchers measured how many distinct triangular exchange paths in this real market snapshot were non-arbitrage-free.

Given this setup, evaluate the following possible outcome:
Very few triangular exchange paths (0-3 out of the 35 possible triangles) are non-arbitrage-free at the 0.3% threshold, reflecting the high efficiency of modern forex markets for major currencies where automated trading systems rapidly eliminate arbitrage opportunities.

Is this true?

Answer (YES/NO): NO